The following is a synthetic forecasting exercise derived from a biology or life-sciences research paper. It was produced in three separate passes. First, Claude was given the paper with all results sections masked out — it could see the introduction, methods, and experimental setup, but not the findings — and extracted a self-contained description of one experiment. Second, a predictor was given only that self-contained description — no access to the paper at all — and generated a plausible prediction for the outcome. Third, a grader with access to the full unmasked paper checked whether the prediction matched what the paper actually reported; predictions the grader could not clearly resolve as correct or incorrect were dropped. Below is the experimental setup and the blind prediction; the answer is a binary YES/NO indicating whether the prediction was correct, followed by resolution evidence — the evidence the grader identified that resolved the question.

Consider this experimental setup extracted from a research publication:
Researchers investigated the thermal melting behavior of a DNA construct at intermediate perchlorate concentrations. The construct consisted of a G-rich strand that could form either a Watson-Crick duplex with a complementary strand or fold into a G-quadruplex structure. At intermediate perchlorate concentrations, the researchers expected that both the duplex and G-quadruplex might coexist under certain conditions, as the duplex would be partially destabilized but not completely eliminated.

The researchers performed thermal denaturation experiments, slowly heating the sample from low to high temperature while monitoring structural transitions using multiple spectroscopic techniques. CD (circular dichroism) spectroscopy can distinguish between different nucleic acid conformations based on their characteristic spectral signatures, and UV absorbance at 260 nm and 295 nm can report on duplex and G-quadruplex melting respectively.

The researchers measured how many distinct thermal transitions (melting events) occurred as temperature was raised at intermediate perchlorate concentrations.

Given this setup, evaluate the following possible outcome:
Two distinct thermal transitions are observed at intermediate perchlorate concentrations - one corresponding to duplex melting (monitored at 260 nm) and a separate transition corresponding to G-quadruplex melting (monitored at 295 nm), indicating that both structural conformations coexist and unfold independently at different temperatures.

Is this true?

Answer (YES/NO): NO